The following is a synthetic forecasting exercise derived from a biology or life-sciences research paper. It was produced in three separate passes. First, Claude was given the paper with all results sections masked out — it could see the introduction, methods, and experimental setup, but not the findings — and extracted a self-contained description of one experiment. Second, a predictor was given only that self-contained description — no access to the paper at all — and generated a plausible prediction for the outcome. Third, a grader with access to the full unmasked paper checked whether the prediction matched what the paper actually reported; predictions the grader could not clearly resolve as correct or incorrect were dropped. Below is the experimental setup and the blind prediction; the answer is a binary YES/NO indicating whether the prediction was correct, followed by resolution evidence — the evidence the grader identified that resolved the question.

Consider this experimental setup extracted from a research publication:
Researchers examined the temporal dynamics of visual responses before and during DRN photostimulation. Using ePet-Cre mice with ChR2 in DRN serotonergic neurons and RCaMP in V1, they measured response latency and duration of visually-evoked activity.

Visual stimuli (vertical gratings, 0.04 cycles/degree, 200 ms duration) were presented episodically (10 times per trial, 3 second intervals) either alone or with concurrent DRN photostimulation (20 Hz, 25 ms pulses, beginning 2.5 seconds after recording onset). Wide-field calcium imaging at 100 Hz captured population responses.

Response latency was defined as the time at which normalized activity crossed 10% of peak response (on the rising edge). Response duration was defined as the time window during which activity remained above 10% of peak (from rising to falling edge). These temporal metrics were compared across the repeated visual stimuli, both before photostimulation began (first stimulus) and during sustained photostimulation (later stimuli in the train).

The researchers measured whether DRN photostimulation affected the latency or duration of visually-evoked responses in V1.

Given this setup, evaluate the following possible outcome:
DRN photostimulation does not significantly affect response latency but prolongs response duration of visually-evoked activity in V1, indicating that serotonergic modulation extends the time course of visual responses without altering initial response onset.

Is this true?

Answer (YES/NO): NO